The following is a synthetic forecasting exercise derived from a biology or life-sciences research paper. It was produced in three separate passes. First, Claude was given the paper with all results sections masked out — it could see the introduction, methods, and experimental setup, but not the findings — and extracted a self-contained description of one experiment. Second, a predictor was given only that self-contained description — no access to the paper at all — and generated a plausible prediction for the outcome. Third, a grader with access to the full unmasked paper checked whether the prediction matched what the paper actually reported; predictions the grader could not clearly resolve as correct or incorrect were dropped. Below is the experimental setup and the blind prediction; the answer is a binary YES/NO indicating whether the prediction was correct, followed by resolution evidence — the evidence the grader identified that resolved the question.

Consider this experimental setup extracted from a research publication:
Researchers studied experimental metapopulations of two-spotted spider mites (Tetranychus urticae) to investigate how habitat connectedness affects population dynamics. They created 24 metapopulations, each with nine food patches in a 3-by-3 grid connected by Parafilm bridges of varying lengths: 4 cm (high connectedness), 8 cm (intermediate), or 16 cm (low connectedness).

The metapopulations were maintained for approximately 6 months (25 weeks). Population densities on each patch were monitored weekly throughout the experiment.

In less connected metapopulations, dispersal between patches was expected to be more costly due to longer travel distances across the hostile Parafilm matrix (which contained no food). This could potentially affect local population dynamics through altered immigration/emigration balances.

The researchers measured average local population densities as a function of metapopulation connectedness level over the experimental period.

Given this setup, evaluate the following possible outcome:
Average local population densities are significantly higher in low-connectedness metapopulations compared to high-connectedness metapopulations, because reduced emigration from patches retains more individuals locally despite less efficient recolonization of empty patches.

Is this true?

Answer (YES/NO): NO